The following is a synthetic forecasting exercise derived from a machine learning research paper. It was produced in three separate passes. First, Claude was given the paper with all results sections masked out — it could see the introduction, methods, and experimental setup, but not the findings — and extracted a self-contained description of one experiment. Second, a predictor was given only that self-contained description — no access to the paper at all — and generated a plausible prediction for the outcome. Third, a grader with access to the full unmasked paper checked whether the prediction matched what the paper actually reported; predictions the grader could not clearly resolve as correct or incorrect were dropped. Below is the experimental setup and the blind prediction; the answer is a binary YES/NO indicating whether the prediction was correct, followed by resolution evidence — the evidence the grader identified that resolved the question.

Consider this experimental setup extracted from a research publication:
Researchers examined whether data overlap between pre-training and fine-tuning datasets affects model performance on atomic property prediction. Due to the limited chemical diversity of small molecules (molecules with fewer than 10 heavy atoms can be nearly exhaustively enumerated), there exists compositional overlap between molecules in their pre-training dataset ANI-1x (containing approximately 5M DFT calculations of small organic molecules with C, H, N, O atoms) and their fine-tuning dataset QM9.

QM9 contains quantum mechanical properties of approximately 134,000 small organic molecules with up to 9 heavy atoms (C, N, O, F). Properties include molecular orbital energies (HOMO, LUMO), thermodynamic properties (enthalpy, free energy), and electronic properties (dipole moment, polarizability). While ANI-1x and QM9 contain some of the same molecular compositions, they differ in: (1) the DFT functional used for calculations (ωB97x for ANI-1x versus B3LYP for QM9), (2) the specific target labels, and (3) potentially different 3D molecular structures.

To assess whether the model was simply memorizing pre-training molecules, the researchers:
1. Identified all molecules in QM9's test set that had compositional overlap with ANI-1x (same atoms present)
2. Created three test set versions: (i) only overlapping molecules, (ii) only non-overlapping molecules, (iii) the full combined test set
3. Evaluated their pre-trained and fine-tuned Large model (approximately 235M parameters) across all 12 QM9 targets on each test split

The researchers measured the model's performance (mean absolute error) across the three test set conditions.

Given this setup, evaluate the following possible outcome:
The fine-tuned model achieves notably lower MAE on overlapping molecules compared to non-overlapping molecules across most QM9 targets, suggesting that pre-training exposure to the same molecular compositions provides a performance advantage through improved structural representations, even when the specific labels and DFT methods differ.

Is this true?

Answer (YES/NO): NO